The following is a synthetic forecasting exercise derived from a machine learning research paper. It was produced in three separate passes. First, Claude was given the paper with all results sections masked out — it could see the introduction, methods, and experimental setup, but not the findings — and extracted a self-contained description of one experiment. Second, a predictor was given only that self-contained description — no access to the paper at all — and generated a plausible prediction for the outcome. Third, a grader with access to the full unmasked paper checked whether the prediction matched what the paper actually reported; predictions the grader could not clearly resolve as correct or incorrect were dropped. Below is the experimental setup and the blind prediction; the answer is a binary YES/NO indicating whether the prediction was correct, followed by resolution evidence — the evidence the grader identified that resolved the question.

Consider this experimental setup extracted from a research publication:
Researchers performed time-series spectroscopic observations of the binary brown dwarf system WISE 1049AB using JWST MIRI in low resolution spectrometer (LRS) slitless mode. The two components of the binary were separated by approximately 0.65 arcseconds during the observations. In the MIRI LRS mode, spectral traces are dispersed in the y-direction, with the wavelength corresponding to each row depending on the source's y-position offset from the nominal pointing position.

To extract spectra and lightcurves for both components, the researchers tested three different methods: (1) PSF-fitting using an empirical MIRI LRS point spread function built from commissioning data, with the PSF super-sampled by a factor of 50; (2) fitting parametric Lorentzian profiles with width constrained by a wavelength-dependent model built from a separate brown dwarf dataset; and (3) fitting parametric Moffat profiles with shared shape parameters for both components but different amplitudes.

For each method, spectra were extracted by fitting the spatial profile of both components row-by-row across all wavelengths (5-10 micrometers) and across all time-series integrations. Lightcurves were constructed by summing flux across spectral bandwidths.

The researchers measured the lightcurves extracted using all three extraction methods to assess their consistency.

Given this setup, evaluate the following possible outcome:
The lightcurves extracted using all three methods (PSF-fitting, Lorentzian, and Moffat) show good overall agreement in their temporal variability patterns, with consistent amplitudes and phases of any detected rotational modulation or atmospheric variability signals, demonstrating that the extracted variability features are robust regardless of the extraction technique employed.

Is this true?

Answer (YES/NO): YES